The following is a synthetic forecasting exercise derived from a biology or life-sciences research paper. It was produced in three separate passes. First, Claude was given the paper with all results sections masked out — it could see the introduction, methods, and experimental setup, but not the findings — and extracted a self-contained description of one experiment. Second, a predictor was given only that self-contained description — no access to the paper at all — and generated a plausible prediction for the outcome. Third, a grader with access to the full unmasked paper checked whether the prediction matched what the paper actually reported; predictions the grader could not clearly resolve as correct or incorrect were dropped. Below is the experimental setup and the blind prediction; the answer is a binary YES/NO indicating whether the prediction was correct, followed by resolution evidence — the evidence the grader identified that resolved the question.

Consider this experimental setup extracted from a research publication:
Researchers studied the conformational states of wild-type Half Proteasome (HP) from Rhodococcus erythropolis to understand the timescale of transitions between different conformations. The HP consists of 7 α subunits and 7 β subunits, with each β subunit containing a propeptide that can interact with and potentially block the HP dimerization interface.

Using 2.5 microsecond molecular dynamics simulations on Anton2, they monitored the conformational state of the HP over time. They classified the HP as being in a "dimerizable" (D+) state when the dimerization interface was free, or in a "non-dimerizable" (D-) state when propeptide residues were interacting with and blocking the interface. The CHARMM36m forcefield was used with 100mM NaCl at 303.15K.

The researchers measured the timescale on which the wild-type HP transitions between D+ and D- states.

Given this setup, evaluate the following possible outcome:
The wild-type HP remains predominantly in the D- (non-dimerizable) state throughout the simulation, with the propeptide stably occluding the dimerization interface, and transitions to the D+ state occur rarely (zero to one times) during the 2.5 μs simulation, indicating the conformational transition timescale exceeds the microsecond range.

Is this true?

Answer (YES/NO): NO